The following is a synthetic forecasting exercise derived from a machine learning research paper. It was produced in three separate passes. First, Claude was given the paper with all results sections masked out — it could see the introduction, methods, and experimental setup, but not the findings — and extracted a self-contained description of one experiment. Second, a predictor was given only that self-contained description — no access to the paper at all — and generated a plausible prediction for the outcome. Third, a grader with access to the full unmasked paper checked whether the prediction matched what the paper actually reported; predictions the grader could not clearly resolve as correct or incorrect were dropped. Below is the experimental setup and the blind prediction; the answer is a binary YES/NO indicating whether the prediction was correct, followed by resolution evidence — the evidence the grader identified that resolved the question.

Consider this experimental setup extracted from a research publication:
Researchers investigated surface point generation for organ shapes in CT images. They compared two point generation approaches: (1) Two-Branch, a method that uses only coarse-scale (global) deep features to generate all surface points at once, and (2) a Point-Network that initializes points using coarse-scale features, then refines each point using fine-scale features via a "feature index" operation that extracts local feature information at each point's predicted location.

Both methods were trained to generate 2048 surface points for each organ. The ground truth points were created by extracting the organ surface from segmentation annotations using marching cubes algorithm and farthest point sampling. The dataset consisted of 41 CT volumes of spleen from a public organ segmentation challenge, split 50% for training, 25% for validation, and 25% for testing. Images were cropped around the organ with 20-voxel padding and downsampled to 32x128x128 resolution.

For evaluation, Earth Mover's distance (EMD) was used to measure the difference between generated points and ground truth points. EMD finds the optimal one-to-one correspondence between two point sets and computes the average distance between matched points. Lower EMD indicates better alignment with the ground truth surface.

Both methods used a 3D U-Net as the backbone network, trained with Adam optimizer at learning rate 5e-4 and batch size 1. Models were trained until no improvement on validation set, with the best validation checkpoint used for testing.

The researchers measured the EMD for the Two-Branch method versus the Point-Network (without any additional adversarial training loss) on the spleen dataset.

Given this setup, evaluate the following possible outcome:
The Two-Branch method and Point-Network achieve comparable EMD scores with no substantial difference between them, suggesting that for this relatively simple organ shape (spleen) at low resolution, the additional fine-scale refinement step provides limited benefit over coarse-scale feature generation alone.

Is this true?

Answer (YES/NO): NO